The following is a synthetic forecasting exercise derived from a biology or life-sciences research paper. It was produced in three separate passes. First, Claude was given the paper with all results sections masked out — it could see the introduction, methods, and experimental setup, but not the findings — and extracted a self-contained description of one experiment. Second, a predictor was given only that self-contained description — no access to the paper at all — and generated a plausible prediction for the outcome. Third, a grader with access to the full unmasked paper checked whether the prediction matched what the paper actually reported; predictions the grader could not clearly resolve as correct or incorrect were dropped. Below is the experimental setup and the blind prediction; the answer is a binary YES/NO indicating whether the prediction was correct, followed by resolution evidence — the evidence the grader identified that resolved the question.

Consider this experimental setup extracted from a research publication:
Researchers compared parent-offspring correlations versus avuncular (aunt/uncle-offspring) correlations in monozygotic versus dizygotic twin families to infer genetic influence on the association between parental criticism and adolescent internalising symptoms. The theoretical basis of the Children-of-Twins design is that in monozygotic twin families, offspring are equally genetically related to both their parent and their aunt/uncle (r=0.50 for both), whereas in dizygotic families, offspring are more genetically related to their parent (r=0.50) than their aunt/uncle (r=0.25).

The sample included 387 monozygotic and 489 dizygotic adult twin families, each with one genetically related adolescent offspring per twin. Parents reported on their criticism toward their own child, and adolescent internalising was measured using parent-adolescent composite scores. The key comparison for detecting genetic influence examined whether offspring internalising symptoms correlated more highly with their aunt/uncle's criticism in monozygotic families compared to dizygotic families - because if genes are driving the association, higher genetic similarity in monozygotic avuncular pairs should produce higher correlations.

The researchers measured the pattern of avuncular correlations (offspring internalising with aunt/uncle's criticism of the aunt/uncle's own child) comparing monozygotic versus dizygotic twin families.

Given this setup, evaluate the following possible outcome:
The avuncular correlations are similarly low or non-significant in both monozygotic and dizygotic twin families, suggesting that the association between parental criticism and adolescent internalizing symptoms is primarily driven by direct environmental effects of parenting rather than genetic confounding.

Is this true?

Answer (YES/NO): YES